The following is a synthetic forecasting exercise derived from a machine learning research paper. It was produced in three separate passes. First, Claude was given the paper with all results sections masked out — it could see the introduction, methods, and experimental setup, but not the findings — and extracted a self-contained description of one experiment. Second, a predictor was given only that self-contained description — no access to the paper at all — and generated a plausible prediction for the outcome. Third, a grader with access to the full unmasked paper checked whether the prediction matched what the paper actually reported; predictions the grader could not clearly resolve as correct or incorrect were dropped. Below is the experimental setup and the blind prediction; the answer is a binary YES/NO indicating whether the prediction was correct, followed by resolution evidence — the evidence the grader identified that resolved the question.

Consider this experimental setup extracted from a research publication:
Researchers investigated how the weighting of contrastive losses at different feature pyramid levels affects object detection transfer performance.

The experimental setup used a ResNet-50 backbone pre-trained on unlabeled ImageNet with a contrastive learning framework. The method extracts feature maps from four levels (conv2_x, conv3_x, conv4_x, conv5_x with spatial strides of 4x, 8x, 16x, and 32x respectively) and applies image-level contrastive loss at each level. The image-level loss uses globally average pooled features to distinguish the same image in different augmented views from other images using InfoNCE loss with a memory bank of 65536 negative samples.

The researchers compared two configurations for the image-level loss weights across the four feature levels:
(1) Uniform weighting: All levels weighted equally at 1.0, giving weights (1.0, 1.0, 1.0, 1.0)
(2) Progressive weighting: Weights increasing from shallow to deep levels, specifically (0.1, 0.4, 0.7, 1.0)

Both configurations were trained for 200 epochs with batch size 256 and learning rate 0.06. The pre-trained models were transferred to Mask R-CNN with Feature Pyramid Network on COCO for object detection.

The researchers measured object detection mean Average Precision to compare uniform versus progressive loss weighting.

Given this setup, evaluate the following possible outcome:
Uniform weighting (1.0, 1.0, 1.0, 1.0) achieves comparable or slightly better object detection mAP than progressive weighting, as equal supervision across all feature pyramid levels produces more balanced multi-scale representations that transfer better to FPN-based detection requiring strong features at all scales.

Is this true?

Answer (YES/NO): NO